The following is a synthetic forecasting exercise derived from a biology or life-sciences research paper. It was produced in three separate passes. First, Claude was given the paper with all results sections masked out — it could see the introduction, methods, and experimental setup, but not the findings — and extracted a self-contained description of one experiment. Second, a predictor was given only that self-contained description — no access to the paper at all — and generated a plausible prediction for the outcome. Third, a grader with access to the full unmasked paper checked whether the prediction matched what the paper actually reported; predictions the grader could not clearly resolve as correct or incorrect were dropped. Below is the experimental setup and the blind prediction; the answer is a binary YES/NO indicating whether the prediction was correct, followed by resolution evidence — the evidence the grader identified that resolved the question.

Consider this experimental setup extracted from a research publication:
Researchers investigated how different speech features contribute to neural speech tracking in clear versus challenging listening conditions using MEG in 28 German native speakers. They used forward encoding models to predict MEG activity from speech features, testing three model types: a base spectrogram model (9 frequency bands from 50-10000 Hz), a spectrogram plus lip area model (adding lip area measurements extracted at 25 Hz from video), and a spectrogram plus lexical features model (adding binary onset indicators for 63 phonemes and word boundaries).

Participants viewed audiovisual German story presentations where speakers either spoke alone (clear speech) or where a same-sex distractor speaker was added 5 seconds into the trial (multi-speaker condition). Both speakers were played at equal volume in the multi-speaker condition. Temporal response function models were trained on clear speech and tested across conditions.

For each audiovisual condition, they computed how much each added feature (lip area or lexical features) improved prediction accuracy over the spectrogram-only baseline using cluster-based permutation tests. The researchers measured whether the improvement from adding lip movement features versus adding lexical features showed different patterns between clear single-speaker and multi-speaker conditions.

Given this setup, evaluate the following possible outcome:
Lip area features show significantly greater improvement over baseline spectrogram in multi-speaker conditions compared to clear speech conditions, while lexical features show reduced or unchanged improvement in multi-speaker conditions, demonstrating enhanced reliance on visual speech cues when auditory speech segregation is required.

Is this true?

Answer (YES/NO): NO